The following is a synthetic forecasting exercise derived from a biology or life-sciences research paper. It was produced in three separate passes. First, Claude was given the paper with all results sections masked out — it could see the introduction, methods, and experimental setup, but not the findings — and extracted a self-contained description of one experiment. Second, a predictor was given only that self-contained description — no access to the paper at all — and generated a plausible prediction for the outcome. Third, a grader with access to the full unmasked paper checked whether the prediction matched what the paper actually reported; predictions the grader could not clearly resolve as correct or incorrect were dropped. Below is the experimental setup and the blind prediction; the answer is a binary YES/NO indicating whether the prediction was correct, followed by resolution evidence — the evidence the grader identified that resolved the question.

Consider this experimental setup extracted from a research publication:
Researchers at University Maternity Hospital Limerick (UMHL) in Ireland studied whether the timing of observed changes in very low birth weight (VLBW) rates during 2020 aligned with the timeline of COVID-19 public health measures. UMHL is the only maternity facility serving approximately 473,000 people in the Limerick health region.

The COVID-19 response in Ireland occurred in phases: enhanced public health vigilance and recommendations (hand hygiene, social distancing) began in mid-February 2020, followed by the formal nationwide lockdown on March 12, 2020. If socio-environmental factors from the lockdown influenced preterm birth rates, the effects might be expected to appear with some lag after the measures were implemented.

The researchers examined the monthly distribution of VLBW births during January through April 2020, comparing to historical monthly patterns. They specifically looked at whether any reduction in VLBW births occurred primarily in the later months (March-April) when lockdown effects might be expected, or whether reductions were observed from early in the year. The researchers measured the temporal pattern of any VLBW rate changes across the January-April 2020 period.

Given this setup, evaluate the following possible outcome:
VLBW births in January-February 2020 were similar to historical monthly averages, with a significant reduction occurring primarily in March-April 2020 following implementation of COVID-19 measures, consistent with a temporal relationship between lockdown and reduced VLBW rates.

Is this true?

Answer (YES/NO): NO